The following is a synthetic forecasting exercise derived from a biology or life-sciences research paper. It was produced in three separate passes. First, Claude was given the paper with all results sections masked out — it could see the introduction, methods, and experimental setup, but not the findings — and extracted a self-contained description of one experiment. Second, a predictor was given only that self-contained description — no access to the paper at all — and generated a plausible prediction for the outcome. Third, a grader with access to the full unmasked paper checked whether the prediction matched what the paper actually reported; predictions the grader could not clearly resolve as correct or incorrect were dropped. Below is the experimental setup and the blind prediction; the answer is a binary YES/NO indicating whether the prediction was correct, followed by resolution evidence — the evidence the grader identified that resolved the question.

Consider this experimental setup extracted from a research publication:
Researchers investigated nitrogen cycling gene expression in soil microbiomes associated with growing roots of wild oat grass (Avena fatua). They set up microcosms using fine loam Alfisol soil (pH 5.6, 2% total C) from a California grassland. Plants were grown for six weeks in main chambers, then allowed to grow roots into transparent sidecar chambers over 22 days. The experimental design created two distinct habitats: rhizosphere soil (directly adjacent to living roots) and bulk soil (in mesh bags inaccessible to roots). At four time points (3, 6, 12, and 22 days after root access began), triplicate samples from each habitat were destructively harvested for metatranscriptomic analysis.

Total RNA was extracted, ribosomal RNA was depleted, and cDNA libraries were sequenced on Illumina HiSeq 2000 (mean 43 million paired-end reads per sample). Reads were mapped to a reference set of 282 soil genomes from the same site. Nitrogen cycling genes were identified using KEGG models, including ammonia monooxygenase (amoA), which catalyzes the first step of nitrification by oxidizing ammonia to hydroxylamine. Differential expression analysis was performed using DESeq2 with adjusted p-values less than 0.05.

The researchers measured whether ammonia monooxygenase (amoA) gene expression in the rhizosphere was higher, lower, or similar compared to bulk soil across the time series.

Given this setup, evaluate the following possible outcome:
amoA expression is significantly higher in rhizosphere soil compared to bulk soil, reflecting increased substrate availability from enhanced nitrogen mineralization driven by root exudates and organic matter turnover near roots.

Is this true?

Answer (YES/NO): NO